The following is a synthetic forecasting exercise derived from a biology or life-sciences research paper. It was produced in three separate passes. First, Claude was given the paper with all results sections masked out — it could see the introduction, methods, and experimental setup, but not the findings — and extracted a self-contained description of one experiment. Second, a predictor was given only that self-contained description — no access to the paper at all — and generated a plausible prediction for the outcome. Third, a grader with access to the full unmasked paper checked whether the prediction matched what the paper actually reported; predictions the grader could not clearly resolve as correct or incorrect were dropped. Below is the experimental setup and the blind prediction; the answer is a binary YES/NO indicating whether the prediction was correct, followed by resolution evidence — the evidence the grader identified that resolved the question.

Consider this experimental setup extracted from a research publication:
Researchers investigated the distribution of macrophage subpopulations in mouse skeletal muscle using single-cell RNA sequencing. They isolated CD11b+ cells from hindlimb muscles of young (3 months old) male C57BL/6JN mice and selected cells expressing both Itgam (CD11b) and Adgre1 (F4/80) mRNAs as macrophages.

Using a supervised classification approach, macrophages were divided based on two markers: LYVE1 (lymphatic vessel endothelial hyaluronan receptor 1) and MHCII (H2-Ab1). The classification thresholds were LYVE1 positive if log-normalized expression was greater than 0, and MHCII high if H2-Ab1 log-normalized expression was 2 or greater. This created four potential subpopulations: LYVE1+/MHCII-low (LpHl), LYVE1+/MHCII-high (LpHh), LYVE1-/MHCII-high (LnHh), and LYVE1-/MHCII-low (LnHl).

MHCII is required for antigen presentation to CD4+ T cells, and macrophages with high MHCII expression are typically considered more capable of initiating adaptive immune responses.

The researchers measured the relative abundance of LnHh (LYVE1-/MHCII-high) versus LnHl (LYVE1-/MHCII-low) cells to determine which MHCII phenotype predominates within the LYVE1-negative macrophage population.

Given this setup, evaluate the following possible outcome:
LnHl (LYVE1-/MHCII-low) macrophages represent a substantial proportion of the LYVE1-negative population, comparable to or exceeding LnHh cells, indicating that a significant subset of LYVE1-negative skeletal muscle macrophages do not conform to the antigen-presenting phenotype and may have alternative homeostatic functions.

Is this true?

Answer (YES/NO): NO